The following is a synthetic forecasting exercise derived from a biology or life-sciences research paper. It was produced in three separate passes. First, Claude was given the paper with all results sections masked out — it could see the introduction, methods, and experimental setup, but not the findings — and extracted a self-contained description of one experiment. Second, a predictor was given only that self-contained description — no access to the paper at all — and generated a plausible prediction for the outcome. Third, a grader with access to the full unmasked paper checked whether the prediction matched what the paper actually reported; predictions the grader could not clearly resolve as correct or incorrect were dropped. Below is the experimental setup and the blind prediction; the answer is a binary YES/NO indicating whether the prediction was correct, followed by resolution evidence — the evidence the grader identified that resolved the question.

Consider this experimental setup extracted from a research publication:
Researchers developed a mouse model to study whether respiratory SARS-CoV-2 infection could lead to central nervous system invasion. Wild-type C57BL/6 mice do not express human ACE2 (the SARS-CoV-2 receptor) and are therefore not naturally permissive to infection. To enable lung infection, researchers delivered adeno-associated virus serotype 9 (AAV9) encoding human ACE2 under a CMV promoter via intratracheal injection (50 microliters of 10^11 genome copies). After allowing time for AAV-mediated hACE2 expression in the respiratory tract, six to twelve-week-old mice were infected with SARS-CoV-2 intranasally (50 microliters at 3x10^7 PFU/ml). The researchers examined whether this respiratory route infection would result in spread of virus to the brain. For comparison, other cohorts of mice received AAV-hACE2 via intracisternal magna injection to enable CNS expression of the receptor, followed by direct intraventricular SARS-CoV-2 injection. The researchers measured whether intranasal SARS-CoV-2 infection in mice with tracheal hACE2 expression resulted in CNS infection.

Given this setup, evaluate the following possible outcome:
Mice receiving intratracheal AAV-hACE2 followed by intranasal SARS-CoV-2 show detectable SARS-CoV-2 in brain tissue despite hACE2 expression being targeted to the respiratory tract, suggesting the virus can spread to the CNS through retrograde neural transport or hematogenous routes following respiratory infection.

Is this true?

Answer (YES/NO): NO